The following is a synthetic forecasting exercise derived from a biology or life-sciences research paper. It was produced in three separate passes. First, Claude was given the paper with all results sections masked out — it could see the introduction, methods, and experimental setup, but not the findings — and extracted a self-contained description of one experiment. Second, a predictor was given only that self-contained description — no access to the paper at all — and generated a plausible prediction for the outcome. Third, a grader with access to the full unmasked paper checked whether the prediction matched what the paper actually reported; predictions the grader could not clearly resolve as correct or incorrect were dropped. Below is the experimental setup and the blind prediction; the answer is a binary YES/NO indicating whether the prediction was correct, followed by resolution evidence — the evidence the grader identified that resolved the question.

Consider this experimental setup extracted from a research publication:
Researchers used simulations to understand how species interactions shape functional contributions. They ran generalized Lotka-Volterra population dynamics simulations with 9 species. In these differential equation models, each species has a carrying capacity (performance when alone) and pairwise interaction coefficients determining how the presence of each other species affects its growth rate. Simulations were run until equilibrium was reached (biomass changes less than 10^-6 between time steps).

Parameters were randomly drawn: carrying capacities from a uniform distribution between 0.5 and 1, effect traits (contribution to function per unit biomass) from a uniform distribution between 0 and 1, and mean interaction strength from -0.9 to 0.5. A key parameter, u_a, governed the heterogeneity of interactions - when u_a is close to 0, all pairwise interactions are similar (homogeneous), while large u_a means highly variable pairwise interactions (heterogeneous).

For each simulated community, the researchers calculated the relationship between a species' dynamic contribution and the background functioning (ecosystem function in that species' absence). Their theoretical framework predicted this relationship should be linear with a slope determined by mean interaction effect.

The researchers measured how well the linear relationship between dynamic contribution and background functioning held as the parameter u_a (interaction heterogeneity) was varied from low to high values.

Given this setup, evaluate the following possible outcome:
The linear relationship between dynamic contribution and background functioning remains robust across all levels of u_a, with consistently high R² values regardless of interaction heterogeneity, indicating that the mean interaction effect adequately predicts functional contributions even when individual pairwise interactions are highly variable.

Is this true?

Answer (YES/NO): NO